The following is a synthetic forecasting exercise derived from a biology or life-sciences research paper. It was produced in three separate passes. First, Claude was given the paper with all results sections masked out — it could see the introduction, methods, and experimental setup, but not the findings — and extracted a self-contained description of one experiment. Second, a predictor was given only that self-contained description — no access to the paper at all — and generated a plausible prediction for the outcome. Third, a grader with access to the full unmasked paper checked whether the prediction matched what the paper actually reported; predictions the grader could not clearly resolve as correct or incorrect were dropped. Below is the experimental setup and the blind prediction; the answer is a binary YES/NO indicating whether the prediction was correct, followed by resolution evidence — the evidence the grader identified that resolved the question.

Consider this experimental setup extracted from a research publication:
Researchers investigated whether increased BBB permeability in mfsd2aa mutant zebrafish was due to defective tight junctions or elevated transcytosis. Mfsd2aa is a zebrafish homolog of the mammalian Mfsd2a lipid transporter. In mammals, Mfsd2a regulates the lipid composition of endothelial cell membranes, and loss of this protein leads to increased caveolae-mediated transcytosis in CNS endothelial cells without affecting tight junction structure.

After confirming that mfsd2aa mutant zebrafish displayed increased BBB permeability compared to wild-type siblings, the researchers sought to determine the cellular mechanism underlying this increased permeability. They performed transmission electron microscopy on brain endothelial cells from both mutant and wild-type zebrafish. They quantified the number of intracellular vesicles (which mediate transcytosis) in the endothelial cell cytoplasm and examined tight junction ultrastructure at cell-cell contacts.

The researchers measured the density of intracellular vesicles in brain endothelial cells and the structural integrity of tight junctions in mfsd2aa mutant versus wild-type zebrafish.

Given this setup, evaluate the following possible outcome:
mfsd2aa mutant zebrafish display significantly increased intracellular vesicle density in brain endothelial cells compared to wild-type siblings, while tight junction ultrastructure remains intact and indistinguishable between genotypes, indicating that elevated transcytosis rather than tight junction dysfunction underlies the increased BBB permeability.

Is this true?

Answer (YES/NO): YES